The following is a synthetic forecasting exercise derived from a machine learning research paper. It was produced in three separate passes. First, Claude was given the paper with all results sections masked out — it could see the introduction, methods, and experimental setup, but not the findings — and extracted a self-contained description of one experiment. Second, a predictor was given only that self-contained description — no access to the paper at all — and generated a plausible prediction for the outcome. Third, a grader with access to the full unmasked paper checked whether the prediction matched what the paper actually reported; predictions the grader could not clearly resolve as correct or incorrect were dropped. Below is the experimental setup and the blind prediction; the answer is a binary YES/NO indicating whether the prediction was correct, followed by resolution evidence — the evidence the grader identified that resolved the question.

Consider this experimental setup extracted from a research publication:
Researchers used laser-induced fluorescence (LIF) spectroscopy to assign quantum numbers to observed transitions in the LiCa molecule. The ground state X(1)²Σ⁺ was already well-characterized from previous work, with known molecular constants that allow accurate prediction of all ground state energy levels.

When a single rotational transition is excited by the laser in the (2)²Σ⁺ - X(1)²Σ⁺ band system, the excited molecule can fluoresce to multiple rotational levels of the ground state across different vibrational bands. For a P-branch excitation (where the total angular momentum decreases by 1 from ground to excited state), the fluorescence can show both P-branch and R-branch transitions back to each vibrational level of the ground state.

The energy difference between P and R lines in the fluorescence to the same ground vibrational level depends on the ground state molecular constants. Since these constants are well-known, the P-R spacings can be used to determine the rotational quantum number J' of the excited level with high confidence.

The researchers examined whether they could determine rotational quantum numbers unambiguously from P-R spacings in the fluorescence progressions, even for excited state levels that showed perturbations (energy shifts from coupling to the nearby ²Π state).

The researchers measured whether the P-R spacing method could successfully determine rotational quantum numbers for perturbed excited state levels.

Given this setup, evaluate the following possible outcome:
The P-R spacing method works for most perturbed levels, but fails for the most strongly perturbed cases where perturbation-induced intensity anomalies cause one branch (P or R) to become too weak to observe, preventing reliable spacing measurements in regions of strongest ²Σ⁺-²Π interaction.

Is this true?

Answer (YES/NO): NO